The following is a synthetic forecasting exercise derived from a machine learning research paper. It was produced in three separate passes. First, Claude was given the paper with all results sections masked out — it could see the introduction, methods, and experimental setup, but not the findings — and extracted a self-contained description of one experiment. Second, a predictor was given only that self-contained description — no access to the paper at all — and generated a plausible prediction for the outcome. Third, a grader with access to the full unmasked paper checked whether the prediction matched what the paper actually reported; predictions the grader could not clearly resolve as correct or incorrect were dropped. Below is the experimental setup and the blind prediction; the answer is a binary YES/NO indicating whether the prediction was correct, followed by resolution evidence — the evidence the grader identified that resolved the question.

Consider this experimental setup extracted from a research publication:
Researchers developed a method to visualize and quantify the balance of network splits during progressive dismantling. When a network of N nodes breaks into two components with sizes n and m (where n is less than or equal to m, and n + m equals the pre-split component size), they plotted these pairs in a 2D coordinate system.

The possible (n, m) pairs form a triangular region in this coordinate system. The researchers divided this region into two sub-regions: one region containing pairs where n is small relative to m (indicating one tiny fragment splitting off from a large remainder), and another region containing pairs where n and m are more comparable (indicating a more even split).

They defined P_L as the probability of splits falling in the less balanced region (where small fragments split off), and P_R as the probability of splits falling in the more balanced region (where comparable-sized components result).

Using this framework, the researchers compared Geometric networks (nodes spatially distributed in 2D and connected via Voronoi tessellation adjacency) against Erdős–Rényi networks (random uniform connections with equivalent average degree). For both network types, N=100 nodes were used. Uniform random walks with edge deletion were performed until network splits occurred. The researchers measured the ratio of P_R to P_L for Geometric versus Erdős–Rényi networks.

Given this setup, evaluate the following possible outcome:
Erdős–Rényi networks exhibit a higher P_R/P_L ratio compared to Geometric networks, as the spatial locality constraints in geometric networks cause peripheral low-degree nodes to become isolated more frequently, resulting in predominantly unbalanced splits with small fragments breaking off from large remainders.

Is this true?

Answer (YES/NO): NO